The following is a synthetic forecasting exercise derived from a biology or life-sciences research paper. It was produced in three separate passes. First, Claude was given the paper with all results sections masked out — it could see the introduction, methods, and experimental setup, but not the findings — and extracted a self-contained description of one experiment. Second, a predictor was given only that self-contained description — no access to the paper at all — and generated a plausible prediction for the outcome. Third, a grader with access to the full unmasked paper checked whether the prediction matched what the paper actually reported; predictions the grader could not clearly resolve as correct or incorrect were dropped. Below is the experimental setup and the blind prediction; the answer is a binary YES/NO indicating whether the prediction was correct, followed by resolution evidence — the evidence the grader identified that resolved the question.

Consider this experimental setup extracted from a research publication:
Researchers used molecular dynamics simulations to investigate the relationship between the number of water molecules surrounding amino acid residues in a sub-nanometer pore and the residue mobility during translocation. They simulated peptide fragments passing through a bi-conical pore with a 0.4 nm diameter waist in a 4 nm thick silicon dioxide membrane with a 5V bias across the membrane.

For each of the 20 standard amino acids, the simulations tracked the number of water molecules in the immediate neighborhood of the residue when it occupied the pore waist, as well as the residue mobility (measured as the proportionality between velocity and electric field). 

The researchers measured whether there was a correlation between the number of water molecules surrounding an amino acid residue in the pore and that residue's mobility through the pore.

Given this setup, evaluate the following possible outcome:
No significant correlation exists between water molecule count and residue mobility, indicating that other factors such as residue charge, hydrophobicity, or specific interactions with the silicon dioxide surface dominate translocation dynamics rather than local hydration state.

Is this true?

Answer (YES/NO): NO